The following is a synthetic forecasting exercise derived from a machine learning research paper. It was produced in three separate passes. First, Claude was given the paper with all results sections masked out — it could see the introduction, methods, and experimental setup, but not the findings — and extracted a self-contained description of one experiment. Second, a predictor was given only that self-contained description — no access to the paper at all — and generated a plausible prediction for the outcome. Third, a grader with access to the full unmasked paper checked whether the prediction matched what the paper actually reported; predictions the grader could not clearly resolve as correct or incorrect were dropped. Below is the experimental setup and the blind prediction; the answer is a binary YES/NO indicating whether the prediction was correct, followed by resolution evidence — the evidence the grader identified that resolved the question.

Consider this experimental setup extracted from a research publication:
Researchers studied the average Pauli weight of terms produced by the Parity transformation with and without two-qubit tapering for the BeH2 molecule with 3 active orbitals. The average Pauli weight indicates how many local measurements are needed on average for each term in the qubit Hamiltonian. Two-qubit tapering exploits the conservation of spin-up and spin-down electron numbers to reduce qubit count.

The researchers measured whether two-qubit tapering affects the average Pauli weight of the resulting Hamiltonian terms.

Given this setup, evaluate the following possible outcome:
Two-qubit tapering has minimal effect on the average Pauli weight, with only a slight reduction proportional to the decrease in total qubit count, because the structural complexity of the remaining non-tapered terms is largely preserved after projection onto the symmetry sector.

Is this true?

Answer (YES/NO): NO